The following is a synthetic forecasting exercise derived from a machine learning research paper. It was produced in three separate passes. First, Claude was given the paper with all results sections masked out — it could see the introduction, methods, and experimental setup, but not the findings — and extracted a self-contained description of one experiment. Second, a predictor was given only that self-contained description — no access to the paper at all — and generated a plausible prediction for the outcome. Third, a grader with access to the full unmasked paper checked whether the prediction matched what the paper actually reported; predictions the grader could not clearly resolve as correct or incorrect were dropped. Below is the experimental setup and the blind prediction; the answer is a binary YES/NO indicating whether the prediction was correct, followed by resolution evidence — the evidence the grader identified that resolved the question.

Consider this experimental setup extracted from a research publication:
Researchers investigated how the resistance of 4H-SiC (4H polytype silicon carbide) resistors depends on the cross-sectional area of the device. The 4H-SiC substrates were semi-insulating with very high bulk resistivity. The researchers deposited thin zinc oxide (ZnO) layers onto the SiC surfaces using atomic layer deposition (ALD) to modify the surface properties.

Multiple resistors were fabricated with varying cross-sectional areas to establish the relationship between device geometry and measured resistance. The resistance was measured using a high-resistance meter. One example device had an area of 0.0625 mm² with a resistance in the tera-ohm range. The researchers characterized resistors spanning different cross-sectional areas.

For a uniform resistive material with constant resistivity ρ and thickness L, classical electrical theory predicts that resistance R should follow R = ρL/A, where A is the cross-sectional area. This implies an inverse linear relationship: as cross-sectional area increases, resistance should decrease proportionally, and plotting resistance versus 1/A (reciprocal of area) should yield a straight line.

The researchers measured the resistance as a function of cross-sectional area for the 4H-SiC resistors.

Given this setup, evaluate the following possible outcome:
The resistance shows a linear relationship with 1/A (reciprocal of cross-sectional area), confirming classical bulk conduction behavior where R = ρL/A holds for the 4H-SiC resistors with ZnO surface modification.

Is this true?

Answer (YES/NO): YES